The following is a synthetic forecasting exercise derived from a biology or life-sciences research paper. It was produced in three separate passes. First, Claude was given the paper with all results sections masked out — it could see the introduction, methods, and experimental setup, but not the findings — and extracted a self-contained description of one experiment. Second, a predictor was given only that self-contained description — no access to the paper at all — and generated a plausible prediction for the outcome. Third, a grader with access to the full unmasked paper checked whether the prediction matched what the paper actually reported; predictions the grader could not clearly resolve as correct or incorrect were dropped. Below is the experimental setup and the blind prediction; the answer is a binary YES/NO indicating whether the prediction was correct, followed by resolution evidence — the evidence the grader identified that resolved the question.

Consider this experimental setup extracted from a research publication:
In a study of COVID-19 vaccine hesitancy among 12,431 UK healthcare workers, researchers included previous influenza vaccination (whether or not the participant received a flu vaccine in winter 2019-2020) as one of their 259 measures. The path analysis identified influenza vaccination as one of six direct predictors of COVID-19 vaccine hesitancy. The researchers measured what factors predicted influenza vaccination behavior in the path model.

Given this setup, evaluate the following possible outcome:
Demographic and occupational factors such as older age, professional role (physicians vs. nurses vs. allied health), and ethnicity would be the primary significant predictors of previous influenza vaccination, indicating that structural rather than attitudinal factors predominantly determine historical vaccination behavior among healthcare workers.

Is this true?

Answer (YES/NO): YES